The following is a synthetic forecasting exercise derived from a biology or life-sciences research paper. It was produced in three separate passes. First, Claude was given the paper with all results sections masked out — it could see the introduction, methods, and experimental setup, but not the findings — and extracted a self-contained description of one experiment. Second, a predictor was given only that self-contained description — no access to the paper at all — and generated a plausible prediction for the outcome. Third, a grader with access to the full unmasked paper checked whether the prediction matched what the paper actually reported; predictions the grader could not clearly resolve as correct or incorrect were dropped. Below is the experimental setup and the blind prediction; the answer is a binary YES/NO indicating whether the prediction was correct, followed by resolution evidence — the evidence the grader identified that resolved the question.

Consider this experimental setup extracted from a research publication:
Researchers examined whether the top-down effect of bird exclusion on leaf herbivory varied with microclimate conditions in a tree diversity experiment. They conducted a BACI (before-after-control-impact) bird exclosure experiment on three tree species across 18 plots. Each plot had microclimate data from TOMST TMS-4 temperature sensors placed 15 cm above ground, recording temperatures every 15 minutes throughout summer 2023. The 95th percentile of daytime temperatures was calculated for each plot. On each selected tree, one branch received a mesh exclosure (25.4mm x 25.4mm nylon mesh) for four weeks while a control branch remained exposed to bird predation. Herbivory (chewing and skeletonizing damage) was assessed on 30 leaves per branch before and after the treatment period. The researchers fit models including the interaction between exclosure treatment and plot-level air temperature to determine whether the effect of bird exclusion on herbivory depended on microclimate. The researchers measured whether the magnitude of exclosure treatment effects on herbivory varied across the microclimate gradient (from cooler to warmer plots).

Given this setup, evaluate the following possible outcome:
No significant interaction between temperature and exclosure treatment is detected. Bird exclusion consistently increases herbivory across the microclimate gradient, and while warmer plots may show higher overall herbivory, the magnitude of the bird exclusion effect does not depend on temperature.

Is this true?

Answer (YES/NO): NO